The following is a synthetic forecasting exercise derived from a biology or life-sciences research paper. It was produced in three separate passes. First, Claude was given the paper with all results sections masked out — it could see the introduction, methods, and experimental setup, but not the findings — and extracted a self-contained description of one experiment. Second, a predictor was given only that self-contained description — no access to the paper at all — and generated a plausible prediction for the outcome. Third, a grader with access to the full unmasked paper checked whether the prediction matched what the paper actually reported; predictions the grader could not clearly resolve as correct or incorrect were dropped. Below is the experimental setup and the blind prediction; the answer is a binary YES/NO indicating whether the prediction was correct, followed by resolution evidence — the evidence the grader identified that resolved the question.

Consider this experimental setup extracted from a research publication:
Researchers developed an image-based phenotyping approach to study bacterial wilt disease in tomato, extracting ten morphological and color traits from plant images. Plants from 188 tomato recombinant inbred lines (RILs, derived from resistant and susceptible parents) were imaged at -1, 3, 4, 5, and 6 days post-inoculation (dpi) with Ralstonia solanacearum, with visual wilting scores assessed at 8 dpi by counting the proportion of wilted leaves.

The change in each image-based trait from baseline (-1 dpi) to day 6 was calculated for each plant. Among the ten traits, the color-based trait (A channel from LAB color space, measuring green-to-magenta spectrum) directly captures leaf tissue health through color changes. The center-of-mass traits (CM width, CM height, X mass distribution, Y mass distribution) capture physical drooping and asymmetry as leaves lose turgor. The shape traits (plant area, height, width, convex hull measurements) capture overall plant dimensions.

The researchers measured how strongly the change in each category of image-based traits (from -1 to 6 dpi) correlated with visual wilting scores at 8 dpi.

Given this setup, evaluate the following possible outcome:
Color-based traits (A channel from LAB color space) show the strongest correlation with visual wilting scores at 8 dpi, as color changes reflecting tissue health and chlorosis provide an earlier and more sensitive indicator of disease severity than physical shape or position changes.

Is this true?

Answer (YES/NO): NO